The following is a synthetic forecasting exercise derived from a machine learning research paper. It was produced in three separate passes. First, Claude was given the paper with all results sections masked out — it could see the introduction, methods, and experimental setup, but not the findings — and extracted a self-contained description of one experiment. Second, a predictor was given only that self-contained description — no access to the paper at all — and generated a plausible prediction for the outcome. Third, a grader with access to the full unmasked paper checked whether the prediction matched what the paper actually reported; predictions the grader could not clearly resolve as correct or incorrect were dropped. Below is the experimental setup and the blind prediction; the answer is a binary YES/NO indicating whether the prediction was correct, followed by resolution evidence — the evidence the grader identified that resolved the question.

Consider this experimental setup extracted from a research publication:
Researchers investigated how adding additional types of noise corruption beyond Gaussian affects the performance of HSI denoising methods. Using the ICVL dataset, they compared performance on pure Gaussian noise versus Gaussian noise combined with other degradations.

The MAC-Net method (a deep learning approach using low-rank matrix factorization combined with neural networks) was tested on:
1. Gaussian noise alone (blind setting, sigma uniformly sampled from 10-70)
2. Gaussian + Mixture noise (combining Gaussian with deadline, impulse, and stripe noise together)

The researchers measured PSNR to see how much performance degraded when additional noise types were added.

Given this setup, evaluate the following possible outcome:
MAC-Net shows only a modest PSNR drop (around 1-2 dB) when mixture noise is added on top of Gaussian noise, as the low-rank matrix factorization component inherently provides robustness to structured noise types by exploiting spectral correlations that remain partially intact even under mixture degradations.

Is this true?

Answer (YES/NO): NO